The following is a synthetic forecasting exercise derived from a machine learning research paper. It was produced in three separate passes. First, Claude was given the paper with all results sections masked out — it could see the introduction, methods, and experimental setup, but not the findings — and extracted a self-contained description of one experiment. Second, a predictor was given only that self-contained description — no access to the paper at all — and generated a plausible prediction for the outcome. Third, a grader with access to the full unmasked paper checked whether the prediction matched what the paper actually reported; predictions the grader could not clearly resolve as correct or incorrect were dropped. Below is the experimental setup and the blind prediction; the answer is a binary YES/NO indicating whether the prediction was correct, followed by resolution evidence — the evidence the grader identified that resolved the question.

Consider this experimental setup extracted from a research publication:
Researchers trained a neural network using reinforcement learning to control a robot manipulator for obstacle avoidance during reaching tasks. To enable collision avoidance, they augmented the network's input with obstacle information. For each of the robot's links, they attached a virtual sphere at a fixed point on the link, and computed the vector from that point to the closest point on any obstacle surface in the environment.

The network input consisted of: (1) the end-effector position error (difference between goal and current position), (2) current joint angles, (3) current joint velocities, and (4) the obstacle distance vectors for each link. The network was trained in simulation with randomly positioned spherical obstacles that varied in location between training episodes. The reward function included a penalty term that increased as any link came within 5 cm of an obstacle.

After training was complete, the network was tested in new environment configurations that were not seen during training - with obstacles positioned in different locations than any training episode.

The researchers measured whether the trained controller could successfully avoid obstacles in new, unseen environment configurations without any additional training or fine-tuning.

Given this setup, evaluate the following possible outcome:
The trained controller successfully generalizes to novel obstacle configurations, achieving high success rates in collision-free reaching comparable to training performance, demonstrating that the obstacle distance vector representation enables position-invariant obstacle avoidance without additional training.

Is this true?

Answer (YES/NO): YES